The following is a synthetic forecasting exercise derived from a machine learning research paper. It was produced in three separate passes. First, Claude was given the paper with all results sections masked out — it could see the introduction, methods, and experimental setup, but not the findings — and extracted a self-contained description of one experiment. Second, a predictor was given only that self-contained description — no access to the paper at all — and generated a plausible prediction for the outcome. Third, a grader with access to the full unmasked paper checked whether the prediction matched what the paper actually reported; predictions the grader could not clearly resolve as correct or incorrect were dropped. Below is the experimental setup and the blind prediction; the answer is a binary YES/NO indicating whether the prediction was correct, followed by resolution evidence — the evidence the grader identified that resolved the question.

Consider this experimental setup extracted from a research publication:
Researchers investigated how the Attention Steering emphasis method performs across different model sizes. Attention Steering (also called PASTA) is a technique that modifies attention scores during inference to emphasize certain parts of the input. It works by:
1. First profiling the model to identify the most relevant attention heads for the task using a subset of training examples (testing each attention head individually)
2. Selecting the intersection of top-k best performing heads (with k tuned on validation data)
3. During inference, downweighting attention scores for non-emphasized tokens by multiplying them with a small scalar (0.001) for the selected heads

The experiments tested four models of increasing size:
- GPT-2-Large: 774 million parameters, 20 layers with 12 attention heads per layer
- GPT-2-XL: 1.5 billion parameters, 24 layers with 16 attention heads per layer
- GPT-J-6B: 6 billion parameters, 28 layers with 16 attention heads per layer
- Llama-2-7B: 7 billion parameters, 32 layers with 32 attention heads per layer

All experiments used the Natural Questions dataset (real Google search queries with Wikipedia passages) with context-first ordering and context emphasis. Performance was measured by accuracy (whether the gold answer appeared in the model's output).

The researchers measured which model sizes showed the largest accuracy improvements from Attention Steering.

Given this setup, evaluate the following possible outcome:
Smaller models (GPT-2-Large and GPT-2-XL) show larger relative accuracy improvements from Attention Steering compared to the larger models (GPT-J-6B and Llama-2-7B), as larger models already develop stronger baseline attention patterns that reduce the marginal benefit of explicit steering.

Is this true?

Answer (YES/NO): YES